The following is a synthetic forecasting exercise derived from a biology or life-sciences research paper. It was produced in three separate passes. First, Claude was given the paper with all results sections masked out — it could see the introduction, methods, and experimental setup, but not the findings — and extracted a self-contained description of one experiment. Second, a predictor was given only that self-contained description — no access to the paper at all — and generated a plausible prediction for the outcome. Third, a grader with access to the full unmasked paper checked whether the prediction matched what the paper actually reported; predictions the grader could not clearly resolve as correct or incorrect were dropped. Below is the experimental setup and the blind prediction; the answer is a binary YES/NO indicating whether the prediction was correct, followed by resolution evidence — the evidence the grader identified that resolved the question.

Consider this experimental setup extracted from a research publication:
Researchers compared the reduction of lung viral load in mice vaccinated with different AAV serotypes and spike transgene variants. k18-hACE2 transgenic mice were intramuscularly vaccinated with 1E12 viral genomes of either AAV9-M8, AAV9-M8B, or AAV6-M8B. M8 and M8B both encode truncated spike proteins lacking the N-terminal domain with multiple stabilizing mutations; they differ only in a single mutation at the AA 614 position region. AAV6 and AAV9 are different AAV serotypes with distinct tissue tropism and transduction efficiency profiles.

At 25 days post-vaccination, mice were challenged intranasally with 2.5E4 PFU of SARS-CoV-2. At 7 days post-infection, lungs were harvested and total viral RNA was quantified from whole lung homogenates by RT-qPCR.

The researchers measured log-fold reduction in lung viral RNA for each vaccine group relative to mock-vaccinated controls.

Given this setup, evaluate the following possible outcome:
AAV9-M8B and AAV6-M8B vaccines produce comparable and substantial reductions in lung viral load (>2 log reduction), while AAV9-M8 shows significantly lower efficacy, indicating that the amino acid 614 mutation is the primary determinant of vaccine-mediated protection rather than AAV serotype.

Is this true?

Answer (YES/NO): NO